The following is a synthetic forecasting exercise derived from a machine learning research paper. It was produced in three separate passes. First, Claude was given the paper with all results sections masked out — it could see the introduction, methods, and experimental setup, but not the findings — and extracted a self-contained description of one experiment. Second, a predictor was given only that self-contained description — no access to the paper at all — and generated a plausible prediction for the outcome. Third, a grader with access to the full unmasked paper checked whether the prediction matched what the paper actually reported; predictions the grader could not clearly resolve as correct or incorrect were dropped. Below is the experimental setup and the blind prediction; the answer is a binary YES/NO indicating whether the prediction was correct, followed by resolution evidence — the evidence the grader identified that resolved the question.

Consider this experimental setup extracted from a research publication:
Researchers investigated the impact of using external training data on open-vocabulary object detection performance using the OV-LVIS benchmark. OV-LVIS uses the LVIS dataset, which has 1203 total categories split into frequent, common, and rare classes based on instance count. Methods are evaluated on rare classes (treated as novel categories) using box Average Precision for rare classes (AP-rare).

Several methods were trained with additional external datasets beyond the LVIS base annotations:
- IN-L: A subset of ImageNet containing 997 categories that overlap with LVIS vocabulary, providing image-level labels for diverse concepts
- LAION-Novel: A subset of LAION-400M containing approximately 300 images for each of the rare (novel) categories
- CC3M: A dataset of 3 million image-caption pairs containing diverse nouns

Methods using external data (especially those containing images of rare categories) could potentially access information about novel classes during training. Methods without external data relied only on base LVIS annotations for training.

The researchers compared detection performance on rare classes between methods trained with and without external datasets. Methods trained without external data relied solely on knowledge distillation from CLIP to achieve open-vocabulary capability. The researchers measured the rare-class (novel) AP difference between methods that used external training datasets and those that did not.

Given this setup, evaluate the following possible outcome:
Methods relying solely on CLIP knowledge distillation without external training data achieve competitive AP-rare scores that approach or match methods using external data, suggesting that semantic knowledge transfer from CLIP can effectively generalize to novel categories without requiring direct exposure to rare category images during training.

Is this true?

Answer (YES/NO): YES